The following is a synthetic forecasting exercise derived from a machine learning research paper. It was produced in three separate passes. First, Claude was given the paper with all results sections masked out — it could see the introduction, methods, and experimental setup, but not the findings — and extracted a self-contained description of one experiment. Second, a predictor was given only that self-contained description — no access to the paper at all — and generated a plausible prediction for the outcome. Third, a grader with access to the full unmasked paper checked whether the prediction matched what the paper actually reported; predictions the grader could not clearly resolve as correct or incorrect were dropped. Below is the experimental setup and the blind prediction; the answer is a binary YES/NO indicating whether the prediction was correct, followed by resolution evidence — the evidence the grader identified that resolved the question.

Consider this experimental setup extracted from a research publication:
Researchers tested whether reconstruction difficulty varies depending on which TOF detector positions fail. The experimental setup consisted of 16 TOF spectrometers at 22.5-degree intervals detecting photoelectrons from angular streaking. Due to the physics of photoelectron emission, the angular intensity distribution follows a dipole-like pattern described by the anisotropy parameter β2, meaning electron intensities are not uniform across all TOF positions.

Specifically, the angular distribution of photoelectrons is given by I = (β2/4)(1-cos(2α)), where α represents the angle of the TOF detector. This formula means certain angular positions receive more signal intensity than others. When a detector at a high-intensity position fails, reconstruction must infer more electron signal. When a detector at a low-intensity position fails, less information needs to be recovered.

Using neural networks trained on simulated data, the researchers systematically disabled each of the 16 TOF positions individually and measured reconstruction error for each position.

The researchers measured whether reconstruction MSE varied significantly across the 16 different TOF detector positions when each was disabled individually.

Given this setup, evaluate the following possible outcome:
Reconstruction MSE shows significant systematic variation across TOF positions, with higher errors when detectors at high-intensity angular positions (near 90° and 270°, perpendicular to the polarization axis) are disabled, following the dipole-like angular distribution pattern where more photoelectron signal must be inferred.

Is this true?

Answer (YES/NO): NO